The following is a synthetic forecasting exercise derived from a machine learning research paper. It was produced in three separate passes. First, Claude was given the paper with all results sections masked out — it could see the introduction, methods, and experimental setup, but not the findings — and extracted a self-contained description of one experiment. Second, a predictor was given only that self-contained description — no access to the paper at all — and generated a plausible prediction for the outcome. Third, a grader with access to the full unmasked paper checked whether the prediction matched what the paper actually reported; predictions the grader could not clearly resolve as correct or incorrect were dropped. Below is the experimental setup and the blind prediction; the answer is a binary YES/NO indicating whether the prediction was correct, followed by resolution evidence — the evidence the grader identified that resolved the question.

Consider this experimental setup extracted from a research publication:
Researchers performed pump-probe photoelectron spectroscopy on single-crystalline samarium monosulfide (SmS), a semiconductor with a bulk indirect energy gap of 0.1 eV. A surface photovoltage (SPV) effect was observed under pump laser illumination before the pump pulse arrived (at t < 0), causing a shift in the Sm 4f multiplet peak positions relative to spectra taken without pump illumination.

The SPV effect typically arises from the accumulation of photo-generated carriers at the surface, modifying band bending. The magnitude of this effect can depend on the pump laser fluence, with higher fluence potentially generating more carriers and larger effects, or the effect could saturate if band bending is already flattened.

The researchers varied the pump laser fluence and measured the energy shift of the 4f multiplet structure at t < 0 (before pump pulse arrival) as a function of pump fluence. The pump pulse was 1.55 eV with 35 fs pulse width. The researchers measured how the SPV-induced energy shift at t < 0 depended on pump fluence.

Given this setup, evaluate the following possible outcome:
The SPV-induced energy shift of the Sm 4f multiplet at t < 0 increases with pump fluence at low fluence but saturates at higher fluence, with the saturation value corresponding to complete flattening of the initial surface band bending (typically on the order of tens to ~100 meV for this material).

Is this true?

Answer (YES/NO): NO